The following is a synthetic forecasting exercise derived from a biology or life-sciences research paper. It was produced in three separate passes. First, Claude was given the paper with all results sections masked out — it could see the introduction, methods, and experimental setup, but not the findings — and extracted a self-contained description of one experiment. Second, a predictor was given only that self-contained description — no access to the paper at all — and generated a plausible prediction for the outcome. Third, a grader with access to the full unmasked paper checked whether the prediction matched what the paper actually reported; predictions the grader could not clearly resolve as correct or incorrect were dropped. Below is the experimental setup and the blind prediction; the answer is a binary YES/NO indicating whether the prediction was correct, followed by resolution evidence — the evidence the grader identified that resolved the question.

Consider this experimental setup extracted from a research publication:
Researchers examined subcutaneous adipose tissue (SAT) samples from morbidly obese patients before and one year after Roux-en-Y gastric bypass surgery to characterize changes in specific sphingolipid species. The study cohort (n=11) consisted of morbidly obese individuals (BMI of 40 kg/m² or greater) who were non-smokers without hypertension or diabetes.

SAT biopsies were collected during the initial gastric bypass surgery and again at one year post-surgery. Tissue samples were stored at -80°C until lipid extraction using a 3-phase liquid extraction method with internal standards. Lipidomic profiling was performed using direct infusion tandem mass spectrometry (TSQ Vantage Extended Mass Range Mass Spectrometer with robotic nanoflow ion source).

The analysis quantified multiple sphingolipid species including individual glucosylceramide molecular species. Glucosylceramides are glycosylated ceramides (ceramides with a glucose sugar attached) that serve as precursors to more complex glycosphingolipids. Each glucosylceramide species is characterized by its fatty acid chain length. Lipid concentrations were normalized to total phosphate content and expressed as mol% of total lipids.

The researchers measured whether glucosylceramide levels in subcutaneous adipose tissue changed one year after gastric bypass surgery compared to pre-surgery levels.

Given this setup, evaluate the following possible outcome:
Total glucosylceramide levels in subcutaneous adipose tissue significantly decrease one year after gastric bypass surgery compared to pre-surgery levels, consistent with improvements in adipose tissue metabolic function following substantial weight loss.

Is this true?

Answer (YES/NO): NO